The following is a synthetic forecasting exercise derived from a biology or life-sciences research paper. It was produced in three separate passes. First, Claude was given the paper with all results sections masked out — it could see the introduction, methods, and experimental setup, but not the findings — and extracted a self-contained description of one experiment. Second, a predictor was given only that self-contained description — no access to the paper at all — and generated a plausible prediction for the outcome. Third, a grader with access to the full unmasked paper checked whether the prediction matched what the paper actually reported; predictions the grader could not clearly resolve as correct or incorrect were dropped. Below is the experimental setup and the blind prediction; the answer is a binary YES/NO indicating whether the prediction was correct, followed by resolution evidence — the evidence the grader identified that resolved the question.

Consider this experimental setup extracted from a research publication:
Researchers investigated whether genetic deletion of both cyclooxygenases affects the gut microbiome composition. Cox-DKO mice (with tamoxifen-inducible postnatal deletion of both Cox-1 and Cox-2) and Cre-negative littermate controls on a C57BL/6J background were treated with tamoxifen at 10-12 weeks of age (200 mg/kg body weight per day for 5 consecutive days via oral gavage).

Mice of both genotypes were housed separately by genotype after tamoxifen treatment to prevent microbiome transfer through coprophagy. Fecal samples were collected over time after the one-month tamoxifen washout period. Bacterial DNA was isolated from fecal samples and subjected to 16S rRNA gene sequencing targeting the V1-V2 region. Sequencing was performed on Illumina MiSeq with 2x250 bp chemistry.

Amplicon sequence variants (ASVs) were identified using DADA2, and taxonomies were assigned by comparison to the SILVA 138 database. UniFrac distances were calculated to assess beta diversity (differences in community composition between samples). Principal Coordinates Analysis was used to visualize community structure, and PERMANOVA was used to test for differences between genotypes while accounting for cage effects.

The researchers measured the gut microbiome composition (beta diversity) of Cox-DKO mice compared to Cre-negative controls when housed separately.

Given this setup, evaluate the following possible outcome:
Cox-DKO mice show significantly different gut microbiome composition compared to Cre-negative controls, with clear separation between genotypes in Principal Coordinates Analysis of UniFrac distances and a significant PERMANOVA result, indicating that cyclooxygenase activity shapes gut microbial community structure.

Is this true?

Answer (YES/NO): YES